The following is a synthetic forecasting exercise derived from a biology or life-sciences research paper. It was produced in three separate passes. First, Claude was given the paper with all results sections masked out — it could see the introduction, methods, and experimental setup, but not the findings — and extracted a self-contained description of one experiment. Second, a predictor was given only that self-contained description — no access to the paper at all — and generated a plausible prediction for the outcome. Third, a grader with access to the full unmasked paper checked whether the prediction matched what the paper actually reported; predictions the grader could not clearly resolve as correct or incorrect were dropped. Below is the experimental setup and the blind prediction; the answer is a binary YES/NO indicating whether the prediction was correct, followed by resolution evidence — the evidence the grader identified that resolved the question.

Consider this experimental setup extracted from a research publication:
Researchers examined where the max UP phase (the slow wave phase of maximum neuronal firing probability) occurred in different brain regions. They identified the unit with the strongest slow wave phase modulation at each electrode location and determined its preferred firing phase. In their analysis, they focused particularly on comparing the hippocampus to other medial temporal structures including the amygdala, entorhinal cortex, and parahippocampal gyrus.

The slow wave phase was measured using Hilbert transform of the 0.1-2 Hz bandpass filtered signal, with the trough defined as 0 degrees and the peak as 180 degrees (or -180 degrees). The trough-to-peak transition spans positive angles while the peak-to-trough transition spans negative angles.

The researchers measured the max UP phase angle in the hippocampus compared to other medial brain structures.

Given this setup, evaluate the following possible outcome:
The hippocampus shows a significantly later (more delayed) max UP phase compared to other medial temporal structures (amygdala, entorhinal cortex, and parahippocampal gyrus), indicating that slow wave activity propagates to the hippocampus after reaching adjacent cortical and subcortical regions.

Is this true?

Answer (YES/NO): NO